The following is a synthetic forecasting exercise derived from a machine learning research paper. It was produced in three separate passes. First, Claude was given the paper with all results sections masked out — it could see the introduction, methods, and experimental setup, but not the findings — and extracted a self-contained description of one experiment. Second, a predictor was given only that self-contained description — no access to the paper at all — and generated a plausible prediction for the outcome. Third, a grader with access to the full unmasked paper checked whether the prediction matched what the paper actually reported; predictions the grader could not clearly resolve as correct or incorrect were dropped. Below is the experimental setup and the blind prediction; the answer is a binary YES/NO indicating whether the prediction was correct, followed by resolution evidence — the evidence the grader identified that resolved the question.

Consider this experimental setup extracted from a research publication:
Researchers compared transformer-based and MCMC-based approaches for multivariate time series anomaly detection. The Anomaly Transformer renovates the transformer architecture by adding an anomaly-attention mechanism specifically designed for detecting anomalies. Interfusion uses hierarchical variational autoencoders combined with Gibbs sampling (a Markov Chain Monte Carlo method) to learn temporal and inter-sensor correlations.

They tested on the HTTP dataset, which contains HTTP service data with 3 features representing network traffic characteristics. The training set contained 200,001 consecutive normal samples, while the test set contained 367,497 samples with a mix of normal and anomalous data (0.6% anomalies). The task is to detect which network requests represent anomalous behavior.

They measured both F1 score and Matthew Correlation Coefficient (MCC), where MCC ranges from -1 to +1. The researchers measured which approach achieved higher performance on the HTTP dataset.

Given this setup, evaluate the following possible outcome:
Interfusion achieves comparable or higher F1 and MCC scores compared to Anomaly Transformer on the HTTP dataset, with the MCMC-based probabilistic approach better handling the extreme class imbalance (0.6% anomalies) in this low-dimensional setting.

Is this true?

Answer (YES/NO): YES